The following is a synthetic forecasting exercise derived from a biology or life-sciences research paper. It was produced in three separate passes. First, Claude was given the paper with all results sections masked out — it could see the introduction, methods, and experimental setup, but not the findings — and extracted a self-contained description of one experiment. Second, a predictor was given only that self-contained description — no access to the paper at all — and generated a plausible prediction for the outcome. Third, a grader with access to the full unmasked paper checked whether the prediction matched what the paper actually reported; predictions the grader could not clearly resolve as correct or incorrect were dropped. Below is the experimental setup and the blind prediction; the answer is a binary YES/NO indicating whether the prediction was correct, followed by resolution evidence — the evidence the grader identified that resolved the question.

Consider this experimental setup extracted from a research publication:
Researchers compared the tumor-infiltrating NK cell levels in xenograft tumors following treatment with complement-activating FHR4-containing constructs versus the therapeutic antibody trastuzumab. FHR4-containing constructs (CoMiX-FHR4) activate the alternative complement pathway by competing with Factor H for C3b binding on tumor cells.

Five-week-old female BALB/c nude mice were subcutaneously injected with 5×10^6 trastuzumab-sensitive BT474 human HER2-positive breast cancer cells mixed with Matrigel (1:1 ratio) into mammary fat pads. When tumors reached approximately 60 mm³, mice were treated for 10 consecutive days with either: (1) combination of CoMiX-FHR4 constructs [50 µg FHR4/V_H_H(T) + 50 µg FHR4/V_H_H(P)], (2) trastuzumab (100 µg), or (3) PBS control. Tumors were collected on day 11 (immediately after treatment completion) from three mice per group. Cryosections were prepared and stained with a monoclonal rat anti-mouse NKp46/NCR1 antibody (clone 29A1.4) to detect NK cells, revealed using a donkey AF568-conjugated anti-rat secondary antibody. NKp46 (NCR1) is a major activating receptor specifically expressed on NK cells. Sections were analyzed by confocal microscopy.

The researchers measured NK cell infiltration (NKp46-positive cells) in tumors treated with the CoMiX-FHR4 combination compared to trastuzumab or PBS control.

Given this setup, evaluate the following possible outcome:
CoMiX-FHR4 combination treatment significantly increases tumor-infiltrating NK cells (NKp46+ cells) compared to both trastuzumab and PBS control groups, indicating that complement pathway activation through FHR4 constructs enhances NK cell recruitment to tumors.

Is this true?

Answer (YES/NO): YES